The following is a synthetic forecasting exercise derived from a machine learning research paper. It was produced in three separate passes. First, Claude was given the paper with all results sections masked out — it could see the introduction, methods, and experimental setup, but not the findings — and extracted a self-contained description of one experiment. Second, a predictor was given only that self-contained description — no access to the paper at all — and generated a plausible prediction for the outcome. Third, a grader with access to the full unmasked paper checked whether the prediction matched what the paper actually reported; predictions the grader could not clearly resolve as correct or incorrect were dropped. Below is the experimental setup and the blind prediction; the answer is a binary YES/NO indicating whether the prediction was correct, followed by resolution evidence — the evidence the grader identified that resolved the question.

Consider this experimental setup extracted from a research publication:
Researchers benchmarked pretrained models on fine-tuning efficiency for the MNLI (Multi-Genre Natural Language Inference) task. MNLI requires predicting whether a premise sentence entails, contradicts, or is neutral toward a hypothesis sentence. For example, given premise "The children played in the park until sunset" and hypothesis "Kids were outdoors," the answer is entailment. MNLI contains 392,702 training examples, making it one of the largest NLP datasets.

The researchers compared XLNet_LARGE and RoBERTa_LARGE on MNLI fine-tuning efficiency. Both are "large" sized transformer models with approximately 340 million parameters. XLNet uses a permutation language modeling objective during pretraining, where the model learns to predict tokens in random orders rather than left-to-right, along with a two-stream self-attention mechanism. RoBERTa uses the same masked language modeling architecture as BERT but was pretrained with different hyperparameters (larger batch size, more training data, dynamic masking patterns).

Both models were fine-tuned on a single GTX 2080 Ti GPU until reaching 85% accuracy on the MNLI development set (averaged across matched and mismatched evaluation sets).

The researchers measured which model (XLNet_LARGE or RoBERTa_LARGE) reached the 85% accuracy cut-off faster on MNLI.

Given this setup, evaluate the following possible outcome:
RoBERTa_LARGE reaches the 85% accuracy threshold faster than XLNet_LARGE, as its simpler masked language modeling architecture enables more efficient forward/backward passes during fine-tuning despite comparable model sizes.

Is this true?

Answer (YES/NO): YES